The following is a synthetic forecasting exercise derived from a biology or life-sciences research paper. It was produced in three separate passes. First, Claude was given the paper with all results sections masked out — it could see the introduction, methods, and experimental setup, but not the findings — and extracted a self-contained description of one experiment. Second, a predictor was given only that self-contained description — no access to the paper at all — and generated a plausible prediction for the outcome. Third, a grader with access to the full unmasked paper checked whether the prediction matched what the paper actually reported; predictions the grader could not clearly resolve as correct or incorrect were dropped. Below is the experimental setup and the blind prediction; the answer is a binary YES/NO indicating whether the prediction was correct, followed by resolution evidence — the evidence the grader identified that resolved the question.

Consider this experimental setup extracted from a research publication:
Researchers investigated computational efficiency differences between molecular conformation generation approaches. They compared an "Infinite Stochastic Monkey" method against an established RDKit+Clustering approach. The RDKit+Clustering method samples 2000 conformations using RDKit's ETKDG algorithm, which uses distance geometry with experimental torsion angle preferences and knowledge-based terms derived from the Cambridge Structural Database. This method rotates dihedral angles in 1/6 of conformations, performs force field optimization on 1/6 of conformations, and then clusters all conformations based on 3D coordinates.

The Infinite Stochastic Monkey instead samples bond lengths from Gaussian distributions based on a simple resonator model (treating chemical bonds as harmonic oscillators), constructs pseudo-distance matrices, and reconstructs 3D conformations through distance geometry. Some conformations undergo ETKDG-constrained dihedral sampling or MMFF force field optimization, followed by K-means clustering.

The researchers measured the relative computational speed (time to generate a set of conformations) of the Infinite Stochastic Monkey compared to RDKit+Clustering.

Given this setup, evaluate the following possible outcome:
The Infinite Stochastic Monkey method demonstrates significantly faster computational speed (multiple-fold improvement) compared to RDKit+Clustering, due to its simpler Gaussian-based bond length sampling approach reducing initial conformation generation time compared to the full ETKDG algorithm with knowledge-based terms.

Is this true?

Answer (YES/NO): YES